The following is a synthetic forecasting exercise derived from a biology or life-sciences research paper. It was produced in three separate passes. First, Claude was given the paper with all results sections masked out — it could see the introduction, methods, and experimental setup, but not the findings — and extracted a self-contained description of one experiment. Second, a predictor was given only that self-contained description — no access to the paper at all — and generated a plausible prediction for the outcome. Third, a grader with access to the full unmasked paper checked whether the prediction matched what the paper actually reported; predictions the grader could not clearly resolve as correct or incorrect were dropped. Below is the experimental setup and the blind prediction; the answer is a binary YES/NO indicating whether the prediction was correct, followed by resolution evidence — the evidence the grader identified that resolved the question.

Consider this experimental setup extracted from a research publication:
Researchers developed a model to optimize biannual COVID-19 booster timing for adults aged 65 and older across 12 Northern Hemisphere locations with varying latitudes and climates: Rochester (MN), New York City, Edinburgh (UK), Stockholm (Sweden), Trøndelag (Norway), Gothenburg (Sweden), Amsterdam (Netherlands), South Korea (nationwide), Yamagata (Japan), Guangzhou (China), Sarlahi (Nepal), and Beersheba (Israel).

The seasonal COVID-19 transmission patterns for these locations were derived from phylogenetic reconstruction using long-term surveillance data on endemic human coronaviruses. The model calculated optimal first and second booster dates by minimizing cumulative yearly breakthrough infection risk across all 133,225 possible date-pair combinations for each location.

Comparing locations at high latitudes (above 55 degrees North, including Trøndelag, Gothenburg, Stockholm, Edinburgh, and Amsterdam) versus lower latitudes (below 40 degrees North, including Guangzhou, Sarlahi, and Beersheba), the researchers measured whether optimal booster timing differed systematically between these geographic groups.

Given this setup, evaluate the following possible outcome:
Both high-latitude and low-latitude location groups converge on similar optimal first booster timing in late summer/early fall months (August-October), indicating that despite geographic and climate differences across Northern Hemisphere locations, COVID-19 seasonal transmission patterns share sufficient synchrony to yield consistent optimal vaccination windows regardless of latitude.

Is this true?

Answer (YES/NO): NO